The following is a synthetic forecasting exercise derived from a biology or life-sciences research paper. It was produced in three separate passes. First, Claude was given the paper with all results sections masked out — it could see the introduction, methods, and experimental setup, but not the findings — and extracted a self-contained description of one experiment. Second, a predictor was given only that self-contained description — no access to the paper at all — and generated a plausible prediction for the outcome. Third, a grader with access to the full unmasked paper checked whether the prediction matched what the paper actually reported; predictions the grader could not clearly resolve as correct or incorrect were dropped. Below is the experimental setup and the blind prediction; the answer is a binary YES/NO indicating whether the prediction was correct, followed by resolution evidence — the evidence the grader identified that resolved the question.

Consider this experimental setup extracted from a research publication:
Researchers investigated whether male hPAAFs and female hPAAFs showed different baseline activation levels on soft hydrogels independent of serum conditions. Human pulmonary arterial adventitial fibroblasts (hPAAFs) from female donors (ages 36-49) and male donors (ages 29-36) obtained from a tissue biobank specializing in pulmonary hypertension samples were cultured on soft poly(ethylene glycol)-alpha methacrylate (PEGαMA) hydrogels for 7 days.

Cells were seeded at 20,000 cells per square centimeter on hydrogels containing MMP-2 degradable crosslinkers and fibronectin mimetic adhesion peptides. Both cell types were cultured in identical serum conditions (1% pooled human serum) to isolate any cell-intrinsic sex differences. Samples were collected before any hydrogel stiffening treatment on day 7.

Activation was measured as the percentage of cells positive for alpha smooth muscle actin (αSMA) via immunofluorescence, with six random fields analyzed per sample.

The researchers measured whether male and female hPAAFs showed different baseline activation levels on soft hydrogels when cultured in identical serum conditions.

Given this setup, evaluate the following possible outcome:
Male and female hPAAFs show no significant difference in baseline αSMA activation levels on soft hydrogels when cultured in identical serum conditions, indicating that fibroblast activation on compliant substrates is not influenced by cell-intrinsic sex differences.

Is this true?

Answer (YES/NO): NO